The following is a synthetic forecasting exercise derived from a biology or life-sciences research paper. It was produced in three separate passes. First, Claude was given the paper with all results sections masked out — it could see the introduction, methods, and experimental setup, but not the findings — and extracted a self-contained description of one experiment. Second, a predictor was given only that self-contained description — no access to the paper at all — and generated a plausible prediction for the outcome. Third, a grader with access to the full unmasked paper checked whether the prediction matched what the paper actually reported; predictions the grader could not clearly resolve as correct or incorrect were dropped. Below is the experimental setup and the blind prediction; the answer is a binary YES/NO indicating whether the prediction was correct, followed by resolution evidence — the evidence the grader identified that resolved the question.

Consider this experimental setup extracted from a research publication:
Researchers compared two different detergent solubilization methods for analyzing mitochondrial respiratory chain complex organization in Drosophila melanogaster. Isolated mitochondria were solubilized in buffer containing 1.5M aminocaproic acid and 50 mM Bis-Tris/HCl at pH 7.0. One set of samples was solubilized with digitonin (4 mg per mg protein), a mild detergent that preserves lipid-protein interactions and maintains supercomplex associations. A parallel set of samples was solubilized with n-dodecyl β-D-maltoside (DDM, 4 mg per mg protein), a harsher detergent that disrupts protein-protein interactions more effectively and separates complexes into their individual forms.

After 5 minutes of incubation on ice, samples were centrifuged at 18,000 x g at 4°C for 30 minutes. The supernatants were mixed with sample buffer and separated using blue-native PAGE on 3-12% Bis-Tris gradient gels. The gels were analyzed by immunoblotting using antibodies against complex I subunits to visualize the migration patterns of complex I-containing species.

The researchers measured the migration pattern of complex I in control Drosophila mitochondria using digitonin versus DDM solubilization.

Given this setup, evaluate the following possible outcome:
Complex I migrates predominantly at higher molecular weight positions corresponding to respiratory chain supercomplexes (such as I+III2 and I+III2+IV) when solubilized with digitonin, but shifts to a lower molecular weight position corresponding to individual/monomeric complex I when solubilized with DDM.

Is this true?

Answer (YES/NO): NO